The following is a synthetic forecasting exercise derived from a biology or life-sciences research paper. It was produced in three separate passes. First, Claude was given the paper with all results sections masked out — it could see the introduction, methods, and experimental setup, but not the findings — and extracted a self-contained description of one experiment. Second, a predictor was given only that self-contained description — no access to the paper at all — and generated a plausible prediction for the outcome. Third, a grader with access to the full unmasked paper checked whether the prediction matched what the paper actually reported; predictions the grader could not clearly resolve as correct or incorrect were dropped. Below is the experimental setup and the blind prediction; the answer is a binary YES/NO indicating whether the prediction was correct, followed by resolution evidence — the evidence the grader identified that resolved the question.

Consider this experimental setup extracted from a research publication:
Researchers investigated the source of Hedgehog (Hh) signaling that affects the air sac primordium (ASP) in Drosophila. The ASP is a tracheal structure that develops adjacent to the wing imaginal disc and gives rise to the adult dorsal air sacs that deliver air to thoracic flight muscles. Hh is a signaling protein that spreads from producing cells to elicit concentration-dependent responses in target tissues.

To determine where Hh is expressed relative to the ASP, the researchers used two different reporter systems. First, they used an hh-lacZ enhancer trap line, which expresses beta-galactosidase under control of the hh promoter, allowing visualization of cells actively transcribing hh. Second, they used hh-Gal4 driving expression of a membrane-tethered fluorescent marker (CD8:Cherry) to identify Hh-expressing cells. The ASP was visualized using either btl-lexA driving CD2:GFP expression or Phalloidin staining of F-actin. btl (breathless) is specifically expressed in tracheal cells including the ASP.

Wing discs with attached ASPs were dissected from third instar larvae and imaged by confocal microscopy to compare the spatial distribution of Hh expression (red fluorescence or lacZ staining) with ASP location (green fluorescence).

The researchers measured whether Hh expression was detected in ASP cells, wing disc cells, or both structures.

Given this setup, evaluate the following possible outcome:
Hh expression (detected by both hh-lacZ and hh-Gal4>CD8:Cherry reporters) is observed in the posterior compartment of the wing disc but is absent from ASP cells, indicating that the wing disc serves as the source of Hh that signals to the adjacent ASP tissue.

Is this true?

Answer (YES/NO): YES